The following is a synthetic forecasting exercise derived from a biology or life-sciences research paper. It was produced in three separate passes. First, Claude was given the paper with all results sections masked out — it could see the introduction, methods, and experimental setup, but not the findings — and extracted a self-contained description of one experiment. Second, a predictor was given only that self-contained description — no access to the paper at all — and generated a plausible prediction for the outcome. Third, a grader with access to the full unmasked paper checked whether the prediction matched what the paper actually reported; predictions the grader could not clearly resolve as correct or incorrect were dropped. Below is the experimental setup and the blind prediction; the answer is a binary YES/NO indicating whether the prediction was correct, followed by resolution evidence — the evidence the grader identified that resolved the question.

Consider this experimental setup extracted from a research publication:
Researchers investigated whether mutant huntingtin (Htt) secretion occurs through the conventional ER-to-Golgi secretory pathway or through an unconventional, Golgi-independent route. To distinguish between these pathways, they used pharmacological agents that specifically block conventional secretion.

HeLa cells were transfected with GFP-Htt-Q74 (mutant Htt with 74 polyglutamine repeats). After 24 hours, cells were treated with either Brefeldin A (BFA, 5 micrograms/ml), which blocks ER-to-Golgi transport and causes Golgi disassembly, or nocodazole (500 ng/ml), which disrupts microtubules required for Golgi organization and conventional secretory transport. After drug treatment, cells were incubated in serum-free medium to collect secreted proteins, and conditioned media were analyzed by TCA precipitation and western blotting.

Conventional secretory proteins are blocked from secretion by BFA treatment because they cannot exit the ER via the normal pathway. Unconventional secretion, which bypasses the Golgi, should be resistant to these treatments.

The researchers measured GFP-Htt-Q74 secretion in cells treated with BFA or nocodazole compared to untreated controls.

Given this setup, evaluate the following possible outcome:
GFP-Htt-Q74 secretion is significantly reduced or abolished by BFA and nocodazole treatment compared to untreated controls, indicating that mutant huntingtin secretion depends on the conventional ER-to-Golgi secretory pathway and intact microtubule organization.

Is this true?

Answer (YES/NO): NO